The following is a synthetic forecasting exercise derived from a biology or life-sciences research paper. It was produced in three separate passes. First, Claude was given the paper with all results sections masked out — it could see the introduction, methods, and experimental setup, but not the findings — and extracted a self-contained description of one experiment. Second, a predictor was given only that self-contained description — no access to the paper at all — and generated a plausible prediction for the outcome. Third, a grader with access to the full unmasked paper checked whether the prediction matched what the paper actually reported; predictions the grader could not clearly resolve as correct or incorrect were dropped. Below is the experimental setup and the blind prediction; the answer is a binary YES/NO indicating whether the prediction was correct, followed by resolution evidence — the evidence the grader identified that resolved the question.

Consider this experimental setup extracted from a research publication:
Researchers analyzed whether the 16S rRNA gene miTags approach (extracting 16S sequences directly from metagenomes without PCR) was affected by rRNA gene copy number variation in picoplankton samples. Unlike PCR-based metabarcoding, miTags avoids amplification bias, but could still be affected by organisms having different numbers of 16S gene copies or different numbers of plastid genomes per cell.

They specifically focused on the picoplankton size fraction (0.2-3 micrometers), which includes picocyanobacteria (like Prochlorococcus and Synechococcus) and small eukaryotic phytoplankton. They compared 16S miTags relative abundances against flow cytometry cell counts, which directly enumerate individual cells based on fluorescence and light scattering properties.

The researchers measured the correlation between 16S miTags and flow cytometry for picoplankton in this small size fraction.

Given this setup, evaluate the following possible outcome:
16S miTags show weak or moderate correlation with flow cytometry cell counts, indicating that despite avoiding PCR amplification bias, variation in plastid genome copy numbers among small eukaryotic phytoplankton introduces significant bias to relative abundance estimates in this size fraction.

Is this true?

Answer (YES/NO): NO